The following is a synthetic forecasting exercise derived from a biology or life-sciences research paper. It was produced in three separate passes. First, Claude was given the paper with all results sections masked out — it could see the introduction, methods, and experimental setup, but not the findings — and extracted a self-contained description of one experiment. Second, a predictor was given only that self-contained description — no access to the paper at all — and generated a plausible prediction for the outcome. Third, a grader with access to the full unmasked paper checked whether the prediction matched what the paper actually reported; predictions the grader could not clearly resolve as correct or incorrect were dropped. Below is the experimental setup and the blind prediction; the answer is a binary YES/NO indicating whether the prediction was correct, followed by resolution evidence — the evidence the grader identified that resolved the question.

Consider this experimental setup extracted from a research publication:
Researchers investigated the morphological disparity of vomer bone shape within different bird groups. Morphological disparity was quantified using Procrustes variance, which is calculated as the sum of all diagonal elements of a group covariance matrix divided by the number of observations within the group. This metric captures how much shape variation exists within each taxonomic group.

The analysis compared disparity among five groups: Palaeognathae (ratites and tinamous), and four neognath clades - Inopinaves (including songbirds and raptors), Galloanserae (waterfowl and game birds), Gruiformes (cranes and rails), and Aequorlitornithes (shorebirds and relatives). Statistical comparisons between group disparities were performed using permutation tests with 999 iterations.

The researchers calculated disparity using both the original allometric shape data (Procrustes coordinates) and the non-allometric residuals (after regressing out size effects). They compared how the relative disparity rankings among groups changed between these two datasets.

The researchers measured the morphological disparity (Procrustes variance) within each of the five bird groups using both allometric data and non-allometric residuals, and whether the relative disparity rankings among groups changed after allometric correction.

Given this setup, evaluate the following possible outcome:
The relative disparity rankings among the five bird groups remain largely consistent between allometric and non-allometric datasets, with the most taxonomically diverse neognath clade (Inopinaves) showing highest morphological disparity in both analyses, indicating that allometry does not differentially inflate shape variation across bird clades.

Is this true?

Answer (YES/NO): NO